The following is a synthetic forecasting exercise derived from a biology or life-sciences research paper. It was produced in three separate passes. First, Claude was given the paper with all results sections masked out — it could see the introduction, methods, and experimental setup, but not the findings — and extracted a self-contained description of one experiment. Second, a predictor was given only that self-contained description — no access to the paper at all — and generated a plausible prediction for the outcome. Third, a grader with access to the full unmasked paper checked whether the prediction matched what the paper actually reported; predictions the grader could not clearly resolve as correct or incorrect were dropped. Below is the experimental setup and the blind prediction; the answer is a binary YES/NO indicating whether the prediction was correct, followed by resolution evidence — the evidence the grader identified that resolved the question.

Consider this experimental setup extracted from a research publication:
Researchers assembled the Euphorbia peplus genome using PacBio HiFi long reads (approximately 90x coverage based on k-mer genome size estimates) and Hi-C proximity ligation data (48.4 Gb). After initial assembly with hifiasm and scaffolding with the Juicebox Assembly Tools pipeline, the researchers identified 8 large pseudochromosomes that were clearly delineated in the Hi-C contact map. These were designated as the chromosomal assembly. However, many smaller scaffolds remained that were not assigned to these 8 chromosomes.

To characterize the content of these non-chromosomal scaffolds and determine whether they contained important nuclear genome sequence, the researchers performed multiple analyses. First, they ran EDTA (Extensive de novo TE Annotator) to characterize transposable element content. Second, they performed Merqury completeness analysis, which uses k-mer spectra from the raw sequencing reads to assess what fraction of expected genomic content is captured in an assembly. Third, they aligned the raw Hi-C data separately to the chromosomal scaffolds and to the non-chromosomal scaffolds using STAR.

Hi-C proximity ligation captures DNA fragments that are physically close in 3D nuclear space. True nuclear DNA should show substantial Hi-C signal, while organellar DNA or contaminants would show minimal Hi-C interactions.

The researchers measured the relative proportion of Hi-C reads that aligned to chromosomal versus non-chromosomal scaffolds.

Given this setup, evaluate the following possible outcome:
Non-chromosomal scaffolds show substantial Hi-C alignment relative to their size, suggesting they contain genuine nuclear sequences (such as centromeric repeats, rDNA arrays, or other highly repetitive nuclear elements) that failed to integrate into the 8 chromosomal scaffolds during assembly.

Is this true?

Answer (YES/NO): NO